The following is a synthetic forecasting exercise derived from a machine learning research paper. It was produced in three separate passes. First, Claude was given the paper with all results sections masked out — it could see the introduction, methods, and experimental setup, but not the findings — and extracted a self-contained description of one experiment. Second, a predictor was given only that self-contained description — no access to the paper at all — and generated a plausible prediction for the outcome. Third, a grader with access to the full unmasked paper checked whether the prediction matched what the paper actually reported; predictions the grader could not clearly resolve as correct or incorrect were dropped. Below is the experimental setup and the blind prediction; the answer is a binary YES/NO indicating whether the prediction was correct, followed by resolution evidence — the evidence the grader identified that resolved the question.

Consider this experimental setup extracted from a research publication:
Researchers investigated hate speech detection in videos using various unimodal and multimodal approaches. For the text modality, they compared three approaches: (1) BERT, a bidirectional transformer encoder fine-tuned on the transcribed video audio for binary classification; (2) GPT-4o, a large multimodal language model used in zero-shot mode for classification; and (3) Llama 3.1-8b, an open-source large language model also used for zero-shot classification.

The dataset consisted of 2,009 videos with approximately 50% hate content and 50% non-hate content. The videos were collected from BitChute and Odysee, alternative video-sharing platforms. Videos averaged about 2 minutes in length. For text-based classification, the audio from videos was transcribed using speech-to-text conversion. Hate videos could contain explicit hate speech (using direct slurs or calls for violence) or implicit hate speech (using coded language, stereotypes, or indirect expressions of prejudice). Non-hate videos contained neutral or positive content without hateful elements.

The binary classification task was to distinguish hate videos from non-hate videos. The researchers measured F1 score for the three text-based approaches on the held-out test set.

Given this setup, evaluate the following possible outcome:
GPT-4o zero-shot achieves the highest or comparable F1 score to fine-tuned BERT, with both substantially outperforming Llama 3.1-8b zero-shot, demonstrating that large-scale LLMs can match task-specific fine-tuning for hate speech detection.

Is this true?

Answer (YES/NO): NO